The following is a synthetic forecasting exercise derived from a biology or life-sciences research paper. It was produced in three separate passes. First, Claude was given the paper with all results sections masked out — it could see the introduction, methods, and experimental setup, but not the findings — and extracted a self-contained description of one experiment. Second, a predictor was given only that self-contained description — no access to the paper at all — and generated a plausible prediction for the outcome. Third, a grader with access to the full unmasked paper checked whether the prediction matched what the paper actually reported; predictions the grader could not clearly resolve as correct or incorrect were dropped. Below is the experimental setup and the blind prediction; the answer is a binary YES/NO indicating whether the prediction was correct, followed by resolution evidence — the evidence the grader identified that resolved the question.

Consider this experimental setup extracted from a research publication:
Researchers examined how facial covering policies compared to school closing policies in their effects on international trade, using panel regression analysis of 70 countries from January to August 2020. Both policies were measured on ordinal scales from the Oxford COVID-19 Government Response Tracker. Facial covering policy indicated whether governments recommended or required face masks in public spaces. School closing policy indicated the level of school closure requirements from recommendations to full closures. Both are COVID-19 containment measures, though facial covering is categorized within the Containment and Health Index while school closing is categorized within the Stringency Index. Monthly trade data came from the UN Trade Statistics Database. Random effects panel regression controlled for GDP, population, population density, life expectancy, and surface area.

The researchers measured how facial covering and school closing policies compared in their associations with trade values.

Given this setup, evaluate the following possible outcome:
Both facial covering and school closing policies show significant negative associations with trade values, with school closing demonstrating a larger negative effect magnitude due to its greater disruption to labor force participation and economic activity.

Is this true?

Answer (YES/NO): NO